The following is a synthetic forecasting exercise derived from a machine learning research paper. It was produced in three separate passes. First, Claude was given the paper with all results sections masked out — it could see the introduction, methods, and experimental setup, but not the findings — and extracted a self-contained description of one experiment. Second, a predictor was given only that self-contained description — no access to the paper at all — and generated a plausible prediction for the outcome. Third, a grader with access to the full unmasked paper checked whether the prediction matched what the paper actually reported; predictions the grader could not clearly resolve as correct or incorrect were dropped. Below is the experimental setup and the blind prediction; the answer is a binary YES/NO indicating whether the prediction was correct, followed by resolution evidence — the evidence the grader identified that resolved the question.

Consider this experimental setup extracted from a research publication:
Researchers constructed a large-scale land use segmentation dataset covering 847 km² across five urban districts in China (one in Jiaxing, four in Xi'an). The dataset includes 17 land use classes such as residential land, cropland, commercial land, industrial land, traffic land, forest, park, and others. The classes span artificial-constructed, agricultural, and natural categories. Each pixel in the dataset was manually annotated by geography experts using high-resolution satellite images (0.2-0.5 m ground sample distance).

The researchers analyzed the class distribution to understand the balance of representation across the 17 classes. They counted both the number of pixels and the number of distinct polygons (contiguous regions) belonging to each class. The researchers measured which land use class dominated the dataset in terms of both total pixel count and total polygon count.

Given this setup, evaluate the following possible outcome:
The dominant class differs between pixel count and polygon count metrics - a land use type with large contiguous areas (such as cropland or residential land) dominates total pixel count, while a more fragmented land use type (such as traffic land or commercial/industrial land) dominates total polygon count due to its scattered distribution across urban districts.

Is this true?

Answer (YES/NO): NO